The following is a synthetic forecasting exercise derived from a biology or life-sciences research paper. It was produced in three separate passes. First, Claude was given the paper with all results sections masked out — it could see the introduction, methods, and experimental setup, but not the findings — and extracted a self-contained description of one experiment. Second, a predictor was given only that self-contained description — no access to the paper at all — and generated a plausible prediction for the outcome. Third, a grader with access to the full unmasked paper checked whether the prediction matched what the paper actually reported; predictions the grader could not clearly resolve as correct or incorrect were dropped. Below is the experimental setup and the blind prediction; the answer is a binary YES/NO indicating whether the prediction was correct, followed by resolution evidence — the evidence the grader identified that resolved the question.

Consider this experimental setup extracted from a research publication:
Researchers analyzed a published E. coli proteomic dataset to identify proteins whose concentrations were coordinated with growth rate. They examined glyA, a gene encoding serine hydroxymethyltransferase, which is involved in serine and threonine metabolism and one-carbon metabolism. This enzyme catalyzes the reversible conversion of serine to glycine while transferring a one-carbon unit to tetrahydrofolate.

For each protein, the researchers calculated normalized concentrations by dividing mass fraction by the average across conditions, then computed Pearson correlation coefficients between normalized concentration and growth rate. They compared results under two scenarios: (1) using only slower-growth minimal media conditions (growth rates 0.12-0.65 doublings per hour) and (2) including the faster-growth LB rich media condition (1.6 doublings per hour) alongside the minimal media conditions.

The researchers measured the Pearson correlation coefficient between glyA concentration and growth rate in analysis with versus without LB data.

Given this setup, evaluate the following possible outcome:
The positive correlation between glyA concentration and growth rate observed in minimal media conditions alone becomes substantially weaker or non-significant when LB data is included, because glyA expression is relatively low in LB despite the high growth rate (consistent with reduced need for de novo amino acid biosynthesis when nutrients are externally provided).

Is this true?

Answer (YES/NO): YES